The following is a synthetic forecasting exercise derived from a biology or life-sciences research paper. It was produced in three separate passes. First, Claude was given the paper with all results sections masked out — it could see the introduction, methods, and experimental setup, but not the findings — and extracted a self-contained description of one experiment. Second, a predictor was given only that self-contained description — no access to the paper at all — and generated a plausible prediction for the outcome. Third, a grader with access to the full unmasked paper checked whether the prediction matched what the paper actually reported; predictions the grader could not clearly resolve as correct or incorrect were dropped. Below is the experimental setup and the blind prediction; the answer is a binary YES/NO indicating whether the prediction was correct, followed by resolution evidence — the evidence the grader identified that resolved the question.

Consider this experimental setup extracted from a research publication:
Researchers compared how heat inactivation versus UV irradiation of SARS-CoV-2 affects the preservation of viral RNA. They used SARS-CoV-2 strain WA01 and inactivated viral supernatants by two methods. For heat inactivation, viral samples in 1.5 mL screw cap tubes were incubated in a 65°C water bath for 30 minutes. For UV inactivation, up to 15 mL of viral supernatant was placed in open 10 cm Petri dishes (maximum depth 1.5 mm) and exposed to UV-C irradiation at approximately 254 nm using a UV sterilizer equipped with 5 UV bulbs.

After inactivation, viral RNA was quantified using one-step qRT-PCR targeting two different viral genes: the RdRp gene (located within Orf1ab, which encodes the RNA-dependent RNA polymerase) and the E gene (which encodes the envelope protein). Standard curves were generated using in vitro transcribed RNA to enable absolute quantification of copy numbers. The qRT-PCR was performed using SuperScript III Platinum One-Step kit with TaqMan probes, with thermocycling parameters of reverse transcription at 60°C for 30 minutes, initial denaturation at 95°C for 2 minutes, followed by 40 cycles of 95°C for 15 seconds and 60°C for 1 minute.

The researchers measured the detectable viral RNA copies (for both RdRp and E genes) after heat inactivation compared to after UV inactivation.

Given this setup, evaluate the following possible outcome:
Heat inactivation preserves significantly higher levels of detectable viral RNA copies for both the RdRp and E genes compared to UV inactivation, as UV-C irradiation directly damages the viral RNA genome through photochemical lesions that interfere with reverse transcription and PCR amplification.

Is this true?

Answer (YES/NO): YES